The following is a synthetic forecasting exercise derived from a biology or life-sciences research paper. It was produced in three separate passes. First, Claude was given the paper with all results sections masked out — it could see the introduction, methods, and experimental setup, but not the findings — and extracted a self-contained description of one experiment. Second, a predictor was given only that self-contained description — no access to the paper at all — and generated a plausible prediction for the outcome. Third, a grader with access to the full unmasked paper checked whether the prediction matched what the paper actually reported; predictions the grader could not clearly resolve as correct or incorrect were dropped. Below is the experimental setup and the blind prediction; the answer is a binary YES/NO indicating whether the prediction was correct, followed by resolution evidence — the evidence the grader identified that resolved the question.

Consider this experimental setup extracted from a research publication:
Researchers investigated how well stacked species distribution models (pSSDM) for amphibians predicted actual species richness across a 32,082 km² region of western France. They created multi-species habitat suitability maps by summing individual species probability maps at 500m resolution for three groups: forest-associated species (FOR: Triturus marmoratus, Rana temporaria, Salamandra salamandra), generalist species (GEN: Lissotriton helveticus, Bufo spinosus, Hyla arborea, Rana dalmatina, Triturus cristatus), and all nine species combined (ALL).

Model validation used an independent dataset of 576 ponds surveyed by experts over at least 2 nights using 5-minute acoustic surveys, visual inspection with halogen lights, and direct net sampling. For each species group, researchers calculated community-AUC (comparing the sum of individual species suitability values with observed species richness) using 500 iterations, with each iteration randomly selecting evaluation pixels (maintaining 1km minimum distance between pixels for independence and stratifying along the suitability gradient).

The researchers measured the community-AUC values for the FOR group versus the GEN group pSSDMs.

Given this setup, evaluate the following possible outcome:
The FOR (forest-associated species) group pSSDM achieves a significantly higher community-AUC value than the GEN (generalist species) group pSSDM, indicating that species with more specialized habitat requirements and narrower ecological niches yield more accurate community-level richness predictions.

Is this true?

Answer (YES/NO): NO